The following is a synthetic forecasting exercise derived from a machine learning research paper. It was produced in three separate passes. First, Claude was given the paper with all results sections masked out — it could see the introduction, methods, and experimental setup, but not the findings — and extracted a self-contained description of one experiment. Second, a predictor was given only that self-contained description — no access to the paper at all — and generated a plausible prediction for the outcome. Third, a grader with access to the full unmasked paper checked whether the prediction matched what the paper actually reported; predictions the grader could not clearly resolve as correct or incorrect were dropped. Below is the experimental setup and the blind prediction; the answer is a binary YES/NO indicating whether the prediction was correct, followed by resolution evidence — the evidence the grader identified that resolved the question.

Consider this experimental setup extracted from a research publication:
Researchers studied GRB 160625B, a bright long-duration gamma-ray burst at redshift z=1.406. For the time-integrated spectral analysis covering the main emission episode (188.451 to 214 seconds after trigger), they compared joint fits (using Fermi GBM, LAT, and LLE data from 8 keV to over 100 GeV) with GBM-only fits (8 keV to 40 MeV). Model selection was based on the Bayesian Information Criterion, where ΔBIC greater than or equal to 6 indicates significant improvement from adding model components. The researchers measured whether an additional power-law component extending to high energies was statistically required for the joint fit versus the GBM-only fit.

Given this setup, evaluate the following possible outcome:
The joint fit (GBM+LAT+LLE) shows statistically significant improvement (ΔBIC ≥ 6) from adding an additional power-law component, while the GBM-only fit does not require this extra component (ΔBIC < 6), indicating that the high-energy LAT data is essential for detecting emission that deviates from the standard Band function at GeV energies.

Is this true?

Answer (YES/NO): NO